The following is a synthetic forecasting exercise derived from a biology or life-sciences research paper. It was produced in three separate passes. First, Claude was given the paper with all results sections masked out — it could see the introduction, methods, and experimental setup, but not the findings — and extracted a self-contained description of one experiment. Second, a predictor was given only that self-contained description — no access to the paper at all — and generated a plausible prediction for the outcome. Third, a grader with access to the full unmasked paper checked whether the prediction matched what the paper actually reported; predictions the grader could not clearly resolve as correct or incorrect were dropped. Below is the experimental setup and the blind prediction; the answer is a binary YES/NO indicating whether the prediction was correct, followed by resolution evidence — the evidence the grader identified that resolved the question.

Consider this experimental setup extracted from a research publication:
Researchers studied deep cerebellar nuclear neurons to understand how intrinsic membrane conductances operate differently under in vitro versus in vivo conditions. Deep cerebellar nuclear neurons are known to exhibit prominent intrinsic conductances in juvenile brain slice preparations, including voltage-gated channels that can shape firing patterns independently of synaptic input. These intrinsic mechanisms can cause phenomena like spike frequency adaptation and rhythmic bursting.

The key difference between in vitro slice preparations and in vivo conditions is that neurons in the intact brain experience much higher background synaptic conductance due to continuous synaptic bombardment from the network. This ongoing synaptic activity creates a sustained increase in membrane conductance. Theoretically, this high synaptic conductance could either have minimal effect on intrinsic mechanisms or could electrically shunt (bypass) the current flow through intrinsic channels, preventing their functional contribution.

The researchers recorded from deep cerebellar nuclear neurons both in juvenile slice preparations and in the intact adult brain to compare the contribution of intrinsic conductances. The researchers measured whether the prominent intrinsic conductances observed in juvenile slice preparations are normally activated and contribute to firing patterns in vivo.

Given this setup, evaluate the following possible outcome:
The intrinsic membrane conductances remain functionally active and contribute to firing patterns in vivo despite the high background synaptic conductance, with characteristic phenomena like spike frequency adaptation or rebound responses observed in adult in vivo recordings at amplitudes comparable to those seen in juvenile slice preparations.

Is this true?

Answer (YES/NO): NO